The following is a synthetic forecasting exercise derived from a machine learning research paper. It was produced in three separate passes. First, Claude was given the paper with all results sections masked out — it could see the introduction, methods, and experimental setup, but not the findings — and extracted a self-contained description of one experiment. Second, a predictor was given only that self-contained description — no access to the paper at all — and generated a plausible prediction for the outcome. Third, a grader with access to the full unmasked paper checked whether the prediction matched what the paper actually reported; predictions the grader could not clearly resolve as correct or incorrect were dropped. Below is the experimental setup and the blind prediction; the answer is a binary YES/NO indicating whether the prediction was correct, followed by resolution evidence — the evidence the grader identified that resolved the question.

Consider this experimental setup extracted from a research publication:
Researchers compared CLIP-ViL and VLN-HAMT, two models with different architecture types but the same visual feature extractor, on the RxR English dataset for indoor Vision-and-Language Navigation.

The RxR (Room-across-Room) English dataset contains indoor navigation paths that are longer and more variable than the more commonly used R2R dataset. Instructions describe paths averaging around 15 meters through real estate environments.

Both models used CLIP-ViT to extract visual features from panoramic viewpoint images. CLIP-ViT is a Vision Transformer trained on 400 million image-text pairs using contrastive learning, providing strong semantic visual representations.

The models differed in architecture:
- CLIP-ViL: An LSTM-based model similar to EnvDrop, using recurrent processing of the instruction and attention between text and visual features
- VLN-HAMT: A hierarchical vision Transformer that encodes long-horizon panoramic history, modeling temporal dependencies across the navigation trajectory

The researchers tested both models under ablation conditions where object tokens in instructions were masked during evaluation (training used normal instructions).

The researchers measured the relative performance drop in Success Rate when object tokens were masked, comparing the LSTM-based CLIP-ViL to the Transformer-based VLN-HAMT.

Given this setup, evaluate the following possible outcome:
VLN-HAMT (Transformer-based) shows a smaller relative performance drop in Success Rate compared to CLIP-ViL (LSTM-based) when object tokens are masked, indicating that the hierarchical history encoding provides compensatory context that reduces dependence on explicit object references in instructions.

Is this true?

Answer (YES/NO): YES